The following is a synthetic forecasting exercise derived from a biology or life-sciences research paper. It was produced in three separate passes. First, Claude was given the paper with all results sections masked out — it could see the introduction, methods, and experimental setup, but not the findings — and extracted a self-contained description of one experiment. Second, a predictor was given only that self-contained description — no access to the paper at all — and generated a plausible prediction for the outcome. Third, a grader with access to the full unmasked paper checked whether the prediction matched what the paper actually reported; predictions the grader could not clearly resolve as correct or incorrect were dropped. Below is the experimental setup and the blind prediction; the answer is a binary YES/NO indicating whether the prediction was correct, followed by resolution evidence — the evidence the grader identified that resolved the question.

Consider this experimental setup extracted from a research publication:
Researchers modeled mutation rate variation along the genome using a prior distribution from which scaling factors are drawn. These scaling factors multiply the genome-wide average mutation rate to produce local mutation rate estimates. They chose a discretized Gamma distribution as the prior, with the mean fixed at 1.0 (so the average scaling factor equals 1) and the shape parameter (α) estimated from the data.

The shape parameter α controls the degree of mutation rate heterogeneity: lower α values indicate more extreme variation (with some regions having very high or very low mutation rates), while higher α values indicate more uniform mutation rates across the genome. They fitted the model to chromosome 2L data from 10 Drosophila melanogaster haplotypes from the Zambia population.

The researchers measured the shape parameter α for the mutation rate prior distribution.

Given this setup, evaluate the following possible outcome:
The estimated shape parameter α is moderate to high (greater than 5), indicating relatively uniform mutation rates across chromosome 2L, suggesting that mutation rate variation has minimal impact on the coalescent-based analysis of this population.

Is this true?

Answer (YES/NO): NO